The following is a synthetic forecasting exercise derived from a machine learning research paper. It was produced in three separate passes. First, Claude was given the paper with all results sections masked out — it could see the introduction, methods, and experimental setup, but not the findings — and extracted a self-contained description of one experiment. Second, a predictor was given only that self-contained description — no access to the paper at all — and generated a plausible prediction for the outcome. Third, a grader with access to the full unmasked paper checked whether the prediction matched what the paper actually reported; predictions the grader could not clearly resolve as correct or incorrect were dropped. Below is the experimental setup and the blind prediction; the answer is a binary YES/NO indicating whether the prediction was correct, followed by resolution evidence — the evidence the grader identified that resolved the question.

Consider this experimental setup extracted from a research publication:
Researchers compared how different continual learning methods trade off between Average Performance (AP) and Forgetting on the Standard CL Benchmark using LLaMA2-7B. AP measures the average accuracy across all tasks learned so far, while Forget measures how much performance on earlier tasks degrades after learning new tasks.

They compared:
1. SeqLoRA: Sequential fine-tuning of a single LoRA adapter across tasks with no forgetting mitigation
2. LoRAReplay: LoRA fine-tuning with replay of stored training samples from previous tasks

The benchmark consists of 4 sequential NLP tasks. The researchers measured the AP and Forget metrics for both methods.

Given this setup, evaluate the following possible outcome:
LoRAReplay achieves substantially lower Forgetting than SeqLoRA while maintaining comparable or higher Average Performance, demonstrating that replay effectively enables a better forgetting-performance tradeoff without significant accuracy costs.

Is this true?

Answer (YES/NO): YES